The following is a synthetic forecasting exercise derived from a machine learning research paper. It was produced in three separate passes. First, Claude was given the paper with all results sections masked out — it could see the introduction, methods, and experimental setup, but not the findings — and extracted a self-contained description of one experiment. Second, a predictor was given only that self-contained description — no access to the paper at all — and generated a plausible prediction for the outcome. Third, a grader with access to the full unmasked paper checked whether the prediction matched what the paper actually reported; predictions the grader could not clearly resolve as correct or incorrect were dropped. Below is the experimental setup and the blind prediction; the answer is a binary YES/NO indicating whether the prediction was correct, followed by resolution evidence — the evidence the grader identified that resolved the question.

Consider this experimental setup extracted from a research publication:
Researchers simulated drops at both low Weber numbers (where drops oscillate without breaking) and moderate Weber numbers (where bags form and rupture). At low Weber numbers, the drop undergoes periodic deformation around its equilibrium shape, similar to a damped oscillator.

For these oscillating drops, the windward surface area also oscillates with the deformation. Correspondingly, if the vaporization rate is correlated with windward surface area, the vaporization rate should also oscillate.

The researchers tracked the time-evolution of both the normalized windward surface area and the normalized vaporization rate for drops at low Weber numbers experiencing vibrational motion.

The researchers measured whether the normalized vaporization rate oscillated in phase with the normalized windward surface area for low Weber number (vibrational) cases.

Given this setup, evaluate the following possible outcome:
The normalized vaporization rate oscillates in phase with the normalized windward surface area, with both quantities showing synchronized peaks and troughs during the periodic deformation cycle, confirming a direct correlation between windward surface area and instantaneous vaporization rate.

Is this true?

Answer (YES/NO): YES